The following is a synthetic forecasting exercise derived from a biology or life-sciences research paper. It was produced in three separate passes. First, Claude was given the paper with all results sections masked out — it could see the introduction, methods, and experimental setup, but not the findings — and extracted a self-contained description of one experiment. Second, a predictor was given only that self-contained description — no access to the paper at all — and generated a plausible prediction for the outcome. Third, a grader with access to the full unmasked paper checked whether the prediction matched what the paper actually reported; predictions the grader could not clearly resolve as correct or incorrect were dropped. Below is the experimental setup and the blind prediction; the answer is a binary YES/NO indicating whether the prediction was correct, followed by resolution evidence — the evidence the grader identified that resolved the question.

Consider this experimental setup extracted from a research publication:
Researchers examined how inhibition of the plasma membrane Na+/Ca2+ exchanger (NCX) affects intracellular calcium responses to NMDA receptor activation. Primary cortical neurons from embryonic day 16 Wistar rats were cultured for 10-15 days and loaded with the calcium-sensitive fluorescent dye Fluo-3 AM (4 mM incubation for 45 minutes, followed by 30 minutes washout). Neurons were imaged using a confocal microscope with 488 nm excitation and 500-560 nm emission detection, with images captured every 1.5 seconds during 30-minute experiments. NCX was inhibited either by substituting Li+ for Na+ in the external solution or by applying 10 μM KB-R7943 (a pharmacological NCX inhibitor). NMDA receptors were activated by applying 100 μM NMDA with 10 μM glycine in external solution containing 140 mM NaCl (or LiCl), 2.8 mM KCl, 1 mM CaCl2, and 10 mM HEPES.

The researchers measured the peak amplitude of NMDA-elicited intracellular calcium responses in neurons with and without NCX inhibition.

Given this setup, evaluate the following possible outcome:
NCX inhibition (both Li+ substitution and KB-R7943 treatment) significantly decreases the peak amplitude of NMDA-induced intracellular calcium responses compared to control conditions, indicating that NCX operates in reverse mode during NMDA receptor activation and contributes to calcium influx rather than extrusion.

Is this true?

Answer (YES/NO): NO